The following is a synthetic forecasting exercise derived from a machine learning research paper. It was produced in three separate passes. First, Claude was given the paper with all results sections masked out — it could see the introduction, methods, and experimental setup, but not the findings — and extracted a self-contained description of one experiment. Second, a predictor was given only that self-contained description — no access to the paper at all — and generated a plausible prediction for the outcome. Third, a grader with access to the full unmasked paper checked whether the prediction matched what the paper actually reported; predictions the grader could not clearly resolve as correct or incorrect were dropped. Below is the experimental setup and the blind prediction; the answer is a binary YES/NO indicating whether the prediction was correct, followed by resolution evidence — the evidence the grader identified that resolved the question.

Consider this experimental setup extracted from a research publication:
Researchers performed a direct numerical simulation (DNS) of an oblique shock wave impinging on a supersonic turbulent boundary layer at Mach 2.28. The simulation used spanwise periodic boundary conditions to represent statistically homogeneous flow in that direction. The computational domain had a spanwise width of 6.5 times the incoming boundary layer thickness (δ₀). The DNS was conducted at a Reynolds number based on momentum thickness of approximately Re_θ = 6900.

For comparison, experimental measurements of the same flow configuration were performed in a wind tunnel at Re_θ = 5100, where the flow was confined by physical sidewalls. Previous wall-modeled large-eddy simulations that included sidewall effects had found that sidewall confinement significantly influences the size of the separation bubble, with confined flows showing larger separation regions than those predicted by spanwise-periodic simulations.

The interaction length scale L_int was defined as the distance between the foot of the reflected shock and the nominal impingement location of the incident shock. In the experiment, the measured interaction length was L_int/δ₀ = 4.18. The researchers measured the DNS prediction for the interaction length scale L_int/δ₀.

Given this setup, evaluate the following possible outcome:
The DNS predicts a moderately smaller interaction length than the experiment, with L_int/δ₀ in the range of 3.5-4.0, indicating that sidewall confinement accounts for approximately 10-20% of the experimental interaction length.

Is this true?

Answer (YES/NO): NO